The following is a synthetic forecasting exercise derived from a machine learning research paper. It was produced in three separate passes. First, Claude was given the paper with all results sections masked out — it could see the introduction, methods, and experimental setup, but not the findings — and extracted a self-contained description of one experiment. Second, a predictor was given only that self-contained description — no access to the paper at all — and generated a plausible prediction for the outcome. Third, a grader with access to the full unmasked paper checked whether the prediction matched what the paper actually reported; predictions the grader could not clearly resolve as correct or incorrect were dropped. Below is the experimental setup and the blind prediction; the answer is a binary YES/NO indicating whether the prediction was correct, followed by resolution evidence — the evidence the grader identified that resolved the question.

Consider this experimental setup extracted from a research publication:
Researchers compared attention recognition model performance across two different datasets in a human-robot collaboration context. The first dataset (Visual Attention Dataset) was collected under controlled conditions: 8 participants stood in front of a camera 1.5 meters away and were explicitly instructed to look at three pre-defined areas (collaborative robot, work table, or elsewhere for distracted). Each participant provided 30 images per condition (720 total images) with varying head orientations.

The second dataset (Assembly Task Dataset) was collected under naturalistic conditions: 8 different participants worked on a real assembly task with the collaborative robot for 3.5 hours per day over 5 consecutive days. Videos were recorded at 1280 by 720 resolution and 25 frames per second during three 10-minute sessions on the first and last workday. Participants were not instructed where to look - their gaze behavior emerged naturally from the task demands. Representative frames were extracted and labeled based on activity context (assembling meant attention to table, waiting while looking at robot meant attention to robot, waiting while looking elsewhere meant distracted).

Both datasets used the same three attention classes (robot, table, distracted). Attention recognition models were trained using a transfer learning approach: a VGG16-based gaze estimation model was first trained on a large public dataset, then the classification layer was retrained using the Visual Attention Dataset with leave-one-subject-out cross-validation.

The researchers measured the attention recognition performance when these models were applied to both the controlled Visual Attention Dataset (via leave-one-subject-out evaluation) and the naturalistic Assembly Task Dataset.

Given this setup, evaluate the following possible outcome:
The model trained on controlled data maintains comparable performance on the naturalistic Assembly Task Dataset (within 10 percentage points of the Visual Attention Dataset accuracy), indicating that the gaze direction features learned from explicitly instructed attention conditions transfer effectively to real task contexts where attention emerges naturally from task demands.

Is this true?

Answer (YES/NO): NO